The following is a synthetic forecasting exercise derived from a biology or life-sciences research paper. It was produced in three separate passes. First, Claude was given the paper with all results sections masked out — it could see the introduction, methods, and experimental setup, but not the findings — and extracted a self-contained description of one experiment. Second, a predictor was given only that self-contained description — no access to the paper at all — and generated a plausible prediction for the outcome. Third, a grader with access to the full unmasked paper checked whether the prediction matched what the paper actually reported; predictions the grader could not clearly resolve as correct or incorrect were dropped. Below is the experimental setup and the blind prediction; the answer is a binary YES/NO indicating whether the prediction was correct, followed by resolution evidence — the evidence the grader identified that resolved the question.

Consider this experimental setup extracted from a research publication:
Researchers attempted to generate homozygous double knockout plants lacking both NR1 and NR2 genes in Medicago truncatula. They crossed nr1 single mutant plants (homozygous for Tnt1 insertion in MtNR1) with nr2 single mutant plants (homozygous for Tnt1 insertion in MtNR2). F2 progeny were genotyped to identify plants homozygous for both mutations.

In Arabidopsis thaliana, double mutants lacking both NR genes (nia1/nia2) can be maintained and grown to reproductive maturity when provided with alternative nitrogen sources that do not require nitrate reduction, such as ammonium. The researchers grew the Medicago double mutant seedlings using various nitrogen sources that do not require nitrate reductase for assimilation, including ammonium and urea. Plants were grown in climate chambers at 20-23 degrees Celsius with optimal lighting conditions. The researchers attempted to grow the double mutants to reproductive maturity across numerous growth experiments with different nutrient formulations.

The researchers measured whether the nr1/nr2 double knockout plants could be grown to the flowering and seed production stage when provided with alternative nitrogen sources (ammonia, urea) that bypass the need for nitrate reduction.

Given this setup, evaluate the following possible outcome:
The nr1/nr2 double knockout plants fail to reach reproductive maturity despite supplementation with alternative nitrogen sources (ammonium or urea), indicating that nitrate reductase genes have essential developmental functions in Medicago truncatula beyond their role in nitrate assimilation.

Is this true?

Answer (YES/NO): YES